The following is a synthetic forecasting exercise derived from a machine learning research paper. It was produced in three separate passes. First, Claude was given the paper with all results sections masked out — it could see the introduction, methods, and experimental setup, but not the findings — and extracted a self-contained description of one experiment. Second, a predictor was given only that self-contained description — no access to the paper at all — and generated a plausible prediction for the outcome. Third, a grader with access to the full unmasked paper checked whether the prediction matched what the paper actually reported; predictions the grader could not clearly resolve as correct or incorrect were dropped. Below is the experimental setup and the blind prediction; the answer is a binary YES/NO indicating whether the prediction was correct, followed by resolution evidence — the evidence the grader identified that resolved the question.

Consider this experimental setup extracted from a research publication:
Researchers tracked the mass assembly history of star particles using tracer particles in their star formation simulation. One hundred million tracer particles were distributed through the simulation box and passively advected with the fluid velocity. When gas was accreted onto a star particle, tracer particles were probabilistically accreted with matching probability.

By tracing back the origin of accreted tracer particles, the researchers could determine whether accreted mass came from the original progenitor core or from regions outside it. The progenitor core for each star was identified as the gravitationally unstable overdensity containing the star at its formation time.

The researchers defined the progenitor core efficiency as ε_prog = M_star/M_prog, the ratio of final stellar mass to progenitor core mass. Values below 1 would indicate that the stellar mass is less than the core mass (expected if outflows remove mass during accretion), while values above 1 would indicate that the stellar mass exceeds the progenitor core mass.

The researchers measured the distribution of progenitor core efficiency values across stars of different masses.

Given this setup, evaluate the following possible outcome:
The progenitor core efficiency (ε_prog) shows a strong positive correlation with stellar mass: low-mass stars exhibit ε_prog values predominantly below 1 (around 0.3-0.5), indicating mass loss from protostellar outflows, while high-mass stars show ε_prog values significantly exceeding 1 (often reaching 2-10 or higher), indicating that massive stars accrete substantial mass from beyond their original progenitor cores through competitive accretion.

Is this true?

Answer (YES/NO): NO